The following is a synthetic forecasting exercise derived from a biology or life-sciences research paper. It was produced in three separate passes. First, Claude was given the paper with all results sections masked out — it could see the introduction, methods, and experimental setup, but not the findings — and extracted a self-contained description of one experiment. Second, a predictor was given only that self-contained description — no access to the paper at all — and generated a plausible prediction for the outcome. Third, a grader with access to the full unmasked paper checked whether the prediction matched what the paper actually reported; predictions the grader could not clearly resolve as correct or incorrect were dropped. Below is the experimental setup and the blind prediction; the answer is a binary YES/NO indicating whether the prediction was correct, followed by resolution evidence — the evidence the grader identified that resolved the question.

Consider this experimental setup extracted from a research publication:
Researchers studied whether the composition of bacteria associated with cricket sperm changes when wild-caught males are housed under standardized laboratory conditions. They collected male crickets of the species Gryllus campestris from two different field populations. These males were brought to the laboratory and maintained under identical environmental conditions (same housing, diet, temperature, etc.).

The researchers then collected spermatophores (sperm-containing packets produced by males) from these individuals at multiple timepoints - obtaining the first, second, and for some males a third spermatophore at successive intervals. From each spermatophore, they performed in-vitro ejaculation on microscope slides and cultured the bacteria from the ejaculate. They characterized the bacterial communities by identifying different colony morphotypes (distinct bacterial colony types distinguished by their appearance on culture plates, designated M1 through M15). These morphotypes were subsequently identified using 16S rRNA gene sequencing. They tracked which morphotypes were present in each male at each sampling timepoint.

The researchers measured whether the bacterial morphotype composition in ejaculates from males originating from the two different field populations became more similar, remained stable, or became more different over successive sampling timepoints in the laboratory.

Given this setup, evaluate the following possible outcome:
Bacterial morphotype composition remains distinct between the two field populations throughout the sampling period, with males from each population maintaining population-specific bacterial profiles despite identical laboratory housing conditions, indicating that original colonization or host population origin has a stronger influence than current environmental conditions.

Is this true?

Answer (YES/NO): NO